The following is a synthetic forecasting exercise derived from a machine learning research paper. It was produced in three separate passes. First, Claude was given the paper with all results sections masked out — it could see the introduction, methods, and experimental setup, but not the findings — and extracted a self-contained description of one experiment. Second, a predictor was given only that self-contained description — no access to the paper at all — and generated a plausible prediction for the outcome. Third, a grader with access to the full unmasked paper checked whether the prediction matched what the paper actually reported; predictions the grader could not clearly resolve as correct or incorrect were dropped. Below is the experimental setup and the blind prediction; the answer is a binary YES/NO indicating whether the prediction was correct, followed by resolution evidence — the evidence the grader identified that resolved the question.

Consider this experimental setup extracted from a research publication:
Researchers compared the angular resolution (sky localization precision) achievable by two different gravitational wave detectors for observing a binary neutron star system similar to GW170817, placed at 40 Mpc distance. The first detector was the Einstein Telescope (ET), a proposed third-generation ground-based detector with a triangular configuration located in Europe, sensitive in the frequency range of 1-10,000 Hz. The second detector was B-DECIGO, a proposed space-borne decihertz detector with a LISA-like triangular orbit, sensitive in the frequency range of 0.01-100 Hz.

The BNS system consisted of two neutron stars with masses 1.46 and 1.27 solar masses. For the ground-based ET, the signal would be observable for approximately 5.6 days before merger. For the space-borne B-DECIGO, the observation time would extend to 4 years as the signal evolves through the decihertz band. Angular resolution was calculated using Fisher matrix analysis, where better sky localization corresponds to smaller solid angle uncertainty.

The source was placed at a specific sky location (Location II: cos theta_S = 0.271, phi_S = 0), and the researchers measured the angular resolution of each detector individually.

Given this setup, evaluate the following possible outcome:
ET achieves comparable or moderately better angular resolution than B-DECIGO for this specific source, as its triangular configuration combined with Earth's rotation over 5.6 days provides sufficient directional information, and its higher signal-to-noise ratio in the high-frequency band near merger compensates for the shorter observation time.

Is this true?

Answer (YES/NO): NO